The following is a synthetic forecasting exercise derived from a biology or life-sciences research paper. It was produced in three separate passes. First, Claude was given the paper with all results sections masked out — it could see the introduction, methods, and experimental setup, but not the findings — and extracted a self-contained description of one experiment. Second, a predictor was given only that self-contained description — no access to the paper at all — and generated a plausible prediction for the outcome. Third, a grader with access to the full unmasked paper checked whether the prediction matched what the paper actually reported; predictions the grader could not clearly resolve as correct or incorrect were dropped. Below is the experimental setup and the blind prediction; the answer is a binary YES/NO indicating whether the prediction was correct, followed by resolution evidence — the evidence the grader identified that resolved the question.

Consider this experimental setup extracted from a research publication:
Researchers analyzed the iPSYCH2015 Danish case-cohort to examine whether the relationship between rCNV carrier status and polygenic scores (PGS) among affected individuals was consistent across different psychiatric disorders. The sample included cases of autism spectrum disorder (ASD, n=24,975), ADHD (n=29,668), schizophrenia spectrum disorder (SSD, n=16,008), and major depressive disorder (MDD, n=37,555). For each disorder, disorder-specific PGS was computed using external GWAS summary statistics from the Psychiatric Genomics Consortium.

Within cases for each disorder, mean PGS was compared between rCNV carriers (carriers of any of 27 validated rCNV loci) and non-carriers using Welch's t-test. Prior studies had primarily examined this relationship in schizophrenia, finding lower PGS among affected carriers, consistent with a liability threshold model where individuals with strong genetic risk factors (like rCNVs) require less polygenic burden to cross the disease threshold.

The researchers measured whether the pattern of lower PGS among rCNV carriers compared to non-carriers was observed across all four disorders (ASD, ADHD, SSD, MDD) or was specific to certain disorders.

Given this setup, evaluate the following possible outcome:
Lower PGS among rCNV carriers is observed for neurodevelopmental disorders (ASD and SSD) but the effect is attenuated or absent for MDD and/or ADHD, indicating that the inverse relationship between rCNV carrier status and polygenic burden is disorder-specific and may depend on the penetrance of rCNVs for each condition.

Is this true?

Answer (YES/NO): NO